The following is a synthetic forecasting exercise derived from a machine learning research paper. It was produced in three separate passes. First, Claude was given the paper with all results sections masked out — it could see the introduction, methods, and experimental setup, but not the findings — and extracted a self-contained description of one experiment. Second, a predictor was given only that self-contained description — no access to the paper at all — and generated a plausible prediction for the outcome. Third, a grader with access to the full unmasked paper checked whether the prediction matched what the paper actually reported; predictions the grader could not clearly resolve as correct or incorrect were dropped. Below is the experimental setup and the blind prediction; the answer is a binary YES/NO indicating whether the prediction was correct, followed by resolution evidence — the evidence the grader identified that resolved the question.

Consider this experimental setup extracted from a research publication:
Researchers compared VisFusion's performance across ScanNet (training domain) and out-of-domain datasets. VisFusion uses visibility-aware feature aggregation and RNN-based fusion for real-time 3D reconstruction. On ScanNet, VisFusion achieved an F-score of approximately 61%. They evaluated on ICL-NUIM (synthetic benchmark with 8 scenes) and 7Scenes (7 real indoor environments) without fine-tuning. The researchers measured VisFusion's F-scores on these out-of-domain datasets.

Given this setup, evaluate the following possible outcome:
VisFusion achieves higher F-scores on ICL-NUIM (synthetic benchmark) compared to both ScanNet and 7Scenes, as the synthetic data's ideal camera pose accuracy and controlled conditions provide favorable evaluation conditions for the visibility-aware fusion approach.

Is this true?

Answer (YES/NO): NO